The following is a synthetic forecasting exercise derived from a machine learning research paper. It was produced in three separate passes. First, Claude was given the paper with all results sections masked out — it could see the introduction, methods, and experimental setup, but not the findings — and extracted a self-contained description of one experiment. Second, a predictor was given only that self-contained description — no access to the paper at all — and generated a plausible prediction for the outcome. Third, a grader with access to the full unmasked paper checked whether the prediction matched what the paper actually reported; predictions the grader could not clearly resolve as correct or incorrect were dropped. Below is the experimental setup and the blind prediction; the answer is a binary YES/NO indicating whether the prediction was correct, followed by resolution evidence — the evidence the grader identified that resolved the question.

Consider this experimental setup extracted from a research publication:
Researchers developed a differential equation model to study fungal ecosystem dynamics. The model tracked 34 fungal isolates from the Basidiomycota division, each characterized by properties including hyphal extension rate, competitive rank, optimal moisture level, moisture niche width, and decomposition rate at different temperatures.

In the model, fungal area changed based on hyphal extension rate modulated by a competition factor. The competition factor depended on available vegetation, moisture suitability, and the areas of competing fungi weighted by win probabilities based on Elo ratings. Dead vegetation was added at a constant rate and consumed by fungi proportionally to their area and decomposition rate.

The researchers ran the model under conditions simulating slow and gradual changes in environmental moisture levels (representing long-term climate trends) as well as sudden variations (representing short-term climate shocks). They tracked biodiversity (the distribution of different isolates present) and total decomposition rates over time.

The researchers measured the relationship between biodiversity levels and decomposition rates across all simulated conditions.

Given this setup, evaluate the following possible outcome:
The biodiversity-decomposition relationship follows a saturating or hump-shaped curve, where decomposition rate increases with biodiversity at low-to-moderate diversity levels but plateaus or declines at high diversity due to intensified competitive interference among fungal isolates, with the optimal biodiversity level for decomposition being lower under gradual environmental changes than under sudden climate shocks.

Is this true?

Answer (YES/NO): NO